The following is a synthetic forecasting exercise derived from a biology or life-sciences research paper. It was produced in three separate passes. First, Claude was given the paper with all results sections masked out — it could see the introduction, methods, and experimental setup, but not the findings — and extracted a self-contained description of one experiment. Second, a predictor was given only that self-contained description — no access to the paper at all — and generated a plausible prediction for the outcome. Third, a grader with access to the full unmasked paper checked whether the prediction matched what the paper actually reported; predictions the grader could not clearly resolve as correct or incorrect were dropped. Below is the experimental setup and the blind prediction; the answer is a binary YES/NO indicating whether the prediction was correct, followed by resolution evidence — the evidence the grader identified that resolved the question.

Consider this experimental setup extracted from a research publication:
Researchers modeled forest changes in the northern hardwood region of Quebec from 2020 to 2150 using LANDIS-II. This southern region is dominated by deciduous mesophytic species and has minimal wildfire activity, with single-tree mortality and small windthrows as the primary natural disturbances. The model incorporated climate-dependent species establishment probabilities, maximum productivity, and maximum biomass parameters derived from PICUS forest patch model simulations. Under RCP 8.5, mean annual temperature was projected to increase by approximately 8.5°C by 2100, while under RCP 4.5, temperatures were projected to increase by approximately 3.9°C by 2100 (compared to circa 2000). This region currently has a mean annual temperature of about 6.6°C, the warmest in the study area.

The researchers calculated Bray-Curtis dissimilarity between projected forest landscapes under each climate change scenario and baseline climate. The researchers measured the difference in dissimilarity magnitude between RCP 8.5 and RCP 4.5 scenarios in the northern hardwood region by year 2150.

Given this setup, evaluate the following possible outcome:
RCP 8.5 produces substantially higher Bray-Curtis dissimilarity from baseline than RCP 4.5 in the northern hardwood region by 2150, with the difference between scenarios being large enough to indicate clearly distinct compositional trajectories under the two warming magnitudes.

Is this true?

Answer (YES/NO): YES